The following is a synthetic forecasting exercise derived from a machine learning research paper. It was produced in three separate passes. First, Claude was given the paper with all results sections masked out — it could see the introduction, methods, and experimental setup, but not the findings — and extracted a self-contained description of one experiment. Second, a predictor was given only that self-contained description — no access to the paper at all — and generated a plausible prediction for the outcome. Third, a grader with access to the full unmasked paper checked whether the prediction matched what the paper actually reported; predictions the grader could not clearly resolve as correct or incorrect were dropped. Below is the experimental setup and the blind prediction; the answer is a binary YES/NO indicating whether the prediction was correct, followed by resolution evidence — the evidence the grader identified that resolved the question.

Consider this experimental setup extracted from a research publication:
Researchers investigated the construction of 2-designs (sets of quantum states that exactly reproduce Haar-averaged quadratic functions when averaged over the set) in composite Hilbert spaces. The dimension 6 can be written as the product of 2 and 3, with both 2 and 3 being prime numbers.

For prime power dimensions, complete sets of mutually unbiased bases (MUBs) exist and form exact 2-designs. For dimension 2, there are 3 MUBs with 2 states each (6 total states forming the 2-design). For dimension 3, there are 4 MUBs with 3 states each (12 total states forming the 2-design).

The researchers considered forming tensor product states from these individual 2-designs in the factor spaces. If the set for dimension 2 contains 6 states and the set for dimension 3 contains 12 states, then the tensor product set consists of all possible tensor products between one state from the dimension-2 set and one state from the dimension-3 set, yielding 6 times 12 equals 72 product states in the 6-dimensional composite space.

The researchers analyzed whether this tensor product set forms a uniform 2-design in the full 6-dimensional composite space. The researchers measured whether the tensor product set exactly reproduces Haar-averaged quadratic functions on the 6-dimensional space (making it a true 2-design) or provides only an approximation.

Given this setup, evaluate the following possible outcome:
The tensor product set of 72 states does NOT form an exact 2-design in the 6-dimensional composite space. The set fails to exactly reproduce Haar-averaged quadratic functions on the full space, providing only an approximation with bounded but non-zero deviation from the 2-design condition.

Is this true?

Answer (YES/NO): YES